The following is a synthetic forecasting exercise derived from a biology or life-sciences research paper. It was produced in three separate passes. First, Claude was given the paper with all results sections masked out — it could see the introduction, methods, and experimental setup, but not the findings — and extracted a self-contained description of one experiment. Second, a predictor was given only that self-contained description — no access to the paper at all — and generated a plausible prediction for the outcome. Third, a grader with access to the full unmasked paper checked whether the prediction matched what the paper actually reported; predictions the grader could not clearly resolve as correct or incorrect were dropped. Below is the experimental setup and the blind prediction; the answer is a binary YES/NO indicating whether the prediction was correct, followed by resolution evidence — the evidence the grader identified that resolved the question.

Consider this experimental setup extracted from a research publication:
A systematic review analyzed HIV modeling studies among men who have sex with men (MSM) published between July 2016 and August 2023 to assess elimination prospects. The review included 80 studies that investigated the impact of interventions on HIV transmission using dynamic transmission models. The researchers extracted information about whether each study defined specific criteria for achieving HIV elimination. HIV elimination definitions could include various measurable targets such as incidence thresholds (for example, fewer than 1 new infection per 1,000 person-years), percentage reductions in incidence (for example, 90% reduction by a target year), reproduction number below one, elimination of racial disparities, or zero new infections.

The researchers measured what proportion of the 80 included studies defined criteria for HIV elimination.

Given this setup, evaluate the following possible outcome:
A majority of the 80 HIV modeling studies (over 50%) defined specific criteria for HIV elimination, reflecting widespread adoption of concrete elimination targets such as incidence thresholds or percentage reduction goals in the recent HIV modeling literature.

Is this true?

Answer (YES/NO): NO